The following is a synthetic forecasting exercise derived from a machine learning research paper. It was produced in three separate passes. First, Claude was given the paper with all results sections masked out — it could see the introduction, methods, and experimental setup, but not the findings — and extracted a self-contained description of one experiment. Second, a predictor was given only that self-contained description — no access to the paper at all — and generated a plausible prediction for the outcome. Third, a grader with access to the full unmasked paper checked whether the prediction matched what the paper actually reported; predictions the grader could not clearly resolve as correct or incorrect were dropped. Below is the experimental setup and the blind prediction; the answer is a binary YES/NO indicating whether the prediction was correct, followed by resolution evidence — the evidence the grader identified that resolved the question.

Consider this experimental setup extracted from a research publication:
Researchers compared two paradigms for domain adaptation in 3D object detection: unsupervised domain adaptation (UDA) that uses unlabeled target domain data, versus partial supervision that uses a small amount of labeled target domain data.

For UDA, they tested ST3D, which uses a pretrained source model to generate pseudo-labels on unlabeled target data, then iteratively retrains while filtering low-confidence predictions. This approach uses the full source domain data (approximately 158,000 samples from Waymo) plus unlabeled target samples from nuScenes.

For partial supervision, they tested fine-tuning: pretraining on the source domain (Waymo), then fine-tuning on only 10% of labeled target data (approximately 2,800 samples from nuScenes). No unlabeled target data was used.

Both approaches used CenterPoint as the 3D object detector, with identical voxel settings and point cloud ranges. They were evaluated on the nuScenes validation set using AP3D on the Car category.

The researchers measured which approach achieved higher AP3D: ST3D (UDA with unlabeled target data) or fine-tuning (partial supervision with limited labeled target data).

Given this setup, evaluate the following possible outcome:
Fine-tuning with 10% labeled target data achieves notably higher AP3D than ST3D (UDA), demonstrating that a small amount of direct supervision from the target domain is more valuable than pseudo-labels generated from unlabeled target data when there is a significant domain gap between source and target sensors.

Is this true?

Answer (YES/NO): YES